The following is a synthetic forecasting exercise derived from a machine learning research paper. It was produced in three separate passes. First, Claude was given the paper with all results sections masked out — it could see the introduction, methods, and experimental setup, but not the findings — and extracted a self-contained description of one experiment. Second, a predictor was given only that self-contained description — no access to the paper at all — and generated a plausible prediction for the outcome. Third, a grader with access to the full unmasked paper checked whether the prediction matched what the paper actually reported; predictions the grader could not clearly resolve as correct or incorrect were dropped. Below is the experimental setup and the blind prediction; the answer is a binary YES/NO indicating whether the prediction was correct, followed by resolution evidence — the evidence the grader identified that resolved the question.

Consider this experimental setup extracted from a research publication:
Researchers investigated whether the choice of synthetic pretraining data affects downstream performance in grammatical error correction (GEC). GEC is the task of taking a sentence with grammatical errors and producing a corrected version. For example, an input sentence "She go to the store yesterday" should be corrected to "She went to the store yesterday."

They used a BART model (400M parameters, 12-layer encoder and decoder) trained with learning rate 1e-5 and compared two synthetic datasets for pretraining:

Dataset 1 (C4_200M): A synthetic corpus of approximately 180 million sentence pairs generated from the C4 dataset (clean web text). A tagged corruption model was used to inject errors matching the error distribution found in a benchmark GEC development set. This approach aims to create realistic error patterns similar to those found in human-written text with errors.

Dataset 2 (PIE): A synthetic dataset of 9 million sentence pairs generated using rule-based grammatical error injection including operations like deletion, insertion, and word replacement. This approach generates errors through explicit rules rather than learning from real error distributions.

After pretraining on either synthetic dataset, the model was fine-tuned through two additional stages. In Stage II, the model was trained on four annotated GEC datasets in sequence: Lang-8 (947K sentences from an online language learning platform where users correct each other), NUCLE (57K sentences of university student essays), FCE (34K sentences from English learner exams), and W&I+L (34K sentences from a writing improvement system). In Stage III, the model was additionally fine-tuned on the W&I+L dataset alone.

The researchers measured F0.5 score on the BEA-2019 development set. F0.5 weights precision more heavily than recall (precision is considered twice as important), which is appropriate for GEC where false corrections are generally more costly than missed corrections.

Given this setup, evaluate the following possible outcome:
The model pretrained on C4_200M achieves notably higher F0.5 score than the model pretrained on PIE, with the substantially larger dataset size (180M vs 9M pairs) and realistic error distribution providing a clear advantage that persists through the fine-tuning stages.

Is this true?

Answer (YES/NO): YES